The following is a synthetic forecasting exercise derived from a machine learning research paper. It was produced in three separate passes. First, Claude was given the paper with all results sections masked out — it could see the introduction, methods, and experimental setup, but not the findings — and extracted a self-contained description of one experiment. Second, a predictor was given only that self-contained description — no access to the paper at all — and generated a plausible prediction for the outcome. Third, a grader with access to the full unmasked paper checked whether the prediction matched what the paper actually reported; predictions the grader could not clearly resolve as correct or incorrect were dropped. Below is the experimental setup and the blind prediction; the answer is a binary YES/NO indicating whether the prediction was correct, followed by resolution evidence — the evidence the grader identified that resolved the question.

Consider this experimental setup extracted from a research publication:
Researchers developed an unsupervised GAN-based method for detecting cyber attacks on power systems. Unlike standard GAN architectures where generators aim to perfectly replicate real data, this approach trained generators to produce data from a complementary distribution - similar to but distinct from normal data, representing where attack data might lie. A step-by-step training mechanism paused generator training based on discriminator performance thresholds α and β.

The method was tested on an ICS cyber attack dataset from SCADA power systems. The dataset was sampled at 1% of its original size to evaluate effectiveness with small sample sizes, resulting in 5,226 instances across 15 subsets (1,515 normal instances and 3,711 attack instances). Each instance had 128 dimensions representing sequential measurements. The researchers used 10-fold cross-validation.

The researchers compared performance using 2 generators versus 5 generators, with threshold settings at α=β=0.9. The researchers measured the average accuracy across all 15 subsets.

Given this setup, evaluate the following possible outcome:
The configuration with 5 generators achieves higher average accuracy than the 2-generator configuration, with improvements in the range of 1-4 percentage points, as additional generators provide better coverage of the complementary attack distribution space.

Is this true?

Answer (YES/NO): NO